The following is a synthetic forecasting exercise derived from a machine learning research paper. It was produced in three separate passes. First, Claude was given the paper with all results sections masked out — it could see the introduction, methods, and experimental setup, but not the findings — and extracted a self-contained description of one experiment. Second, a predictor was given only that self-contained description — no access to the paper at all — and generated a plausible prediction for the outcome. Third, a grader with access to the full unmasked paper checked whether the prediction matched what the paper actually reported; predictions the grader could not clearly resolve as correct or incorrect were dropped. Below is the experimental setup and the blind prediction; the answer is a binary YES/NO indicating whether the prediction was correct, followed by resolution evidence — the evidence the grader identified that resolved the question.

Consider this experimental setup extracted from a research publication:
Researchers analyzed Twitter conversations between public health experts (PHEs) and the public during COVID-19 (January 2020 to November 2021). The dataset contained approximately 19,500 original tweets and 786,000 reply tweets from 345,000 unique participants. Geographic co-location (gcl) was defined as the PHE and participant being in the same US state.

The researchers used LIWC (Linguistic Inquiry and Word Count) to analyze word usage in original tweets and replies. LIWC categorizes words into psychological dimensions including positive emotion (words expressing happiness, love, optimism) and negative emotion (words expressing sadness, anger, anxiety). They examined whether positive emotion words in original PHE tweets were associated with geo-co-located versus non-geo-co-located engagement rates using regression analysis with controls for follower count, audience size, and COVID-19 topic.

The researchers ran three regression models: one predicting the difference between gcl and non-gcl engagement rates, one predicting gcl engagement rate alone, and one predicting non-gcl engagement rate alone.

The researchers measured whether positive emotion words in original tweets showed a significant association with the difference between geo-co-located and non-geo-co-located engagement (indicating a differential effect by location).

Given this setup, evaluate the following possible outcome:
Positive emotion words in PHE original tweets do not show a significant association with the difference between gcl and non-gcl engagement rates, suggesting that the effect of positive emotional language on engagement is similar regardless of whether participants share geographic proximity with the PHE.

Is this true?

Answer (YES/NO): YES